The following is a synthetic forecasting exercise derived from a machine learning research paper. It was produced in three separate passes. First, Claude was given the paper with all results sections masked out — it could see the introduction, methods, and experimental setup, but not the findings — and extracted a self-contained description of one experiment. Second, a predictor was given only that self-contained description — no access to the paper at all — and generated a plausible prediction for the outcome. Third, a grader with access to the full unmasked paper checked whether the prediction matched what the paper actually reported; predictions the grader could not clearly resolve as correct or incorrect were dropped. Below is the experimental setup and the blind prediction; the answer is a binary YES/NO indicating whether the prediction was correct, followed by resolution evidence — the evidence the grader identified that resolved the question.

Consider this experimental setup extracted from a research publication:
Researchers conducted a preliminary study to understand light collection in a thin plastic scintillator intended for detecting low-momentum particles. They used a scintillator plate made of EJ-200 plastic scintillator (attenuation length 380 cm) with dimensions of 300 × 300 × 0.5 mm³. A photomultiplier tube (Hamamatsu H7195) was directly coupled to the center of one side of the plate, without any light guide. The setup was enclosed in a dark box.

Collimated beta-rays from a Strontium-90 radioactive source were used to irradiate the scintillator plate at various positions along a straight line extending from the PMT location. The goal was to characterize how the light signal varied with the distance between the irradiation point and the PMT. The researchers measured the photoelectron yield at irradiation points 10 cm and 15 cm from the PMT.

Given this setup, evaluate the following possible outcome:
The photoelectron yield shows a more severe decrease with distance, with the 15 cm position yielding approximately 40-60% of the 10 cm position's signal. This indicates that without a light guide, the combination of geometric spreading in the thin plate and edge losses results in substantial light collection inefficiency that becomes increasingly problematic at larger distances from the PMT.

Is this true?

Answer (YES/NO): YES